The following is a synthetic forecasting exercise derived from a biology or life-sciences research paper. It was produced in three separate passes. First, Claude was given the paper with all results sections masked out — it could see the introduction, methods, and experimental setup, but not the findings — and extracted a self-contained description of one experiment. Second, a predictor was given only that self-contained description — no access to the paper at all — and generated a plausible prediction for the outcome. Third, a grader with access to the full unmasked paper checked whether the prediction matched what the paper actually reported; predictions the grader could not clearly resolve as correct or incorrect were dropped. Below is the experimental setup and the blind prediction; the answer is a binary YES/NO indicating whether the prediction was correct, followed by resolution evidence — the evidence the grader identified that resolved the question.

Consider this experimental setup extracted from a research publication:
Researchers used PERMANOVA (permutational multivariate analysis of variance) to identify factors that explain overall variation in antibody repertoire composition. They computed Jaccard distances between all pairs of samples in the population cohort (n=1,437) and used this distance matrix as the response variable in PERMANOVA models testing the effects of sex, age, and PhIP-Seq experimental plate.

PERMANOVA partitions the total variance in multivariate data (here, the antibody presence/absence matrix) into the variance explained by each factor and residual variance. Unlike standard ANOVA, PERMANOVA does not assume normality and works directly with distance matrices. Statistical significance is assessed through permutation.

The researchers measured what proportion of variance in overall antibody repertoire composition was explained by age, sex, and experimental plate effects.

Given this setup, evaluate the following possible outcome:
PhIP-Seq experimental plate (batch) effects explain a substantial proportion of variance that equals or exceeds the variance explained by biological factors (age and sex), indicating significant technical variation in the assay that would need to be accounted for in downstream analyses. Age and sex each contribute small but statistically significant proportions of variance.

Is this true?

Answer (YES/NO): NO